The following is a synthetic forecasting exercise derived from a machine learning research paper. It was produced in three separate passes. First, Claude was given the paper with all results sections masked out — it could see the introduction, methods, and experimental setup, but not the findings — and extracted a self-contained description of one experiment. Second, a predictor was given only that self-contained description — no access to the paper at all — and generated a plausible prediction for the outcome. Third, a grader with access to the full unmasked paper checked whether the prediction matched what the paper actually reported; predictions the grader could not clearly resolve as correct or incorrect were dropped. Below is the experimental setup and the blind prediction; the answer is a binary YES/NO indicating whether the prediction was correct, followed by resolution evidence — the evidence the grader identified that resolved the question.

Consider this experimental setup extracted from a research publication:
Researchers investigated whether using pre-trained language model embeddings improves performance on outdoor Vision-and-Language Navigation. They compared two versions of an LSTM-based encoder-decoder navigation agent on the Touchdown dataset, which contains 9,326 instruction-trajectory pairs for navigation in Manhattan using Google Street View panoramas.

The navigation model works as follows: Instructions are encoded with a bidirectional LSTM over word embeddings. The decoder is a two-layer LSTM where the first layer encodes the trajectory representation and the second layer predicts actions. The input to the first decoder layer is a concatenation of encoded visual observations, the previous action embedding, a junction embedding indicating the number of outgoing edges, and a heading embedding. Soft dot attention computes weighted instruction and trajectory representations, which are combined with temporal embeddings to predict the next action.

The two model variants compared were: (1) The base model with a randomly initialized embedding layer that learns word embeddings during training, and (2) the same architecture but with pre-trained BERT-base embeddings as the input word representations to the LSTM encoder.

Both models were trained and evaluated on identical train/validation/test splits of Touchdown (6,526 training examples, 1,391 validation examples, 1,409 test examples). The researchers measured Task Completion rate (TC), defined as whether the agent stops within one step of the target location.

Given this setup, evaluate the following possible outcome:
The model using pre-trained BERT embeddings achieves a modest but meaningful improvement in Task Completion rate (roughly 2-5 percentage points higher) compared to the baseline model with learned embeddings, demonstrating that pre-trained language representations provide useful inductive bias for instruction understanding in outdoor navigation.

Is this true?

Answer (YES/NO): NO